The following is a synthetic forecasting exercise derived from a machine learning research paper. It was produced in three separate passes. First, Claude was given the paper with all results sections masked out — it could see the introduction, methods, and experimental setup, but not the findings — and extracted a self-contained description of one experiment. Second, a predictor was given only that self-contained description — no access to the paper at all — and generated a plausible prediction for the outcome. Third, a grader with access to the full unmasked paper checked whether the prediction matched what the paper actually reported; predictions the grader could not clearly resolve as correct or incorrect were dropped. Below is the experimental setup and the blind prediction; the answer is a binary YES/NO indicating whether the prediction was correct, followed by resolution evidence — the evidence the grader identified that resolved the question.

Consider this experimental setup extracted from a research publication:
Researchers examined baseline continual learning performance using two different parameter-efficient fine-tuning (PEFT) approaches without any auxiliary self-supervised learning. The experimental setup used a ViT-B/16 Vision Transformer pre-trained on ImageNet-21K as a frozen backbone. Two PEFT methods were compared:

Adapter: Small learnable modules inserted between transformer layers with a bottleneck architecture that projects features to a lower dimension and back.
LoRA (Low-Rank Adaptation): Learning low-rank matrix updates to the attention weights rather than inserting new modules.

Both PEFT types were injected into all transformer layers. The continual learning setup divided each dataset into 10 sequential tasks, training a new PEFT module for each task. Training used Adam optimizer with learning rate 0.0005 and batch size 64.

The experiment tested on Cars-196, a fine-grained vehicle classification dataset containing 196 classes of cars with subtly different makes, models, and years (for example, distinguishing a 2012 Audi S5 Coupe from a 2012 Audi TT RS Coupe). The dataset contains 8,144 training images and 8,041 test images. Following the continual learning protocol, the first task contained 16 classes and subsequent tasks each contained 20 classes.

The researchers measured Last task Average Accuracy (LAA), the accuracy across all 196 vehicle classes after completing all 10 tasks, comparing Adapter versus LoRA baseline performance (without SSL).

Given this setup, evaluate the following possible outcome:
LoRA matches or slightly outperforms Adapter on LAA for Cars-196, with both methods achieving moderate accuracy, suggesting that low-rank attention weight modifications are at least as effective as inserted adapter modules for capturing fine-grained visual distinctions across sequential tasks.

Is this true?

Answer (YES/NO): NO